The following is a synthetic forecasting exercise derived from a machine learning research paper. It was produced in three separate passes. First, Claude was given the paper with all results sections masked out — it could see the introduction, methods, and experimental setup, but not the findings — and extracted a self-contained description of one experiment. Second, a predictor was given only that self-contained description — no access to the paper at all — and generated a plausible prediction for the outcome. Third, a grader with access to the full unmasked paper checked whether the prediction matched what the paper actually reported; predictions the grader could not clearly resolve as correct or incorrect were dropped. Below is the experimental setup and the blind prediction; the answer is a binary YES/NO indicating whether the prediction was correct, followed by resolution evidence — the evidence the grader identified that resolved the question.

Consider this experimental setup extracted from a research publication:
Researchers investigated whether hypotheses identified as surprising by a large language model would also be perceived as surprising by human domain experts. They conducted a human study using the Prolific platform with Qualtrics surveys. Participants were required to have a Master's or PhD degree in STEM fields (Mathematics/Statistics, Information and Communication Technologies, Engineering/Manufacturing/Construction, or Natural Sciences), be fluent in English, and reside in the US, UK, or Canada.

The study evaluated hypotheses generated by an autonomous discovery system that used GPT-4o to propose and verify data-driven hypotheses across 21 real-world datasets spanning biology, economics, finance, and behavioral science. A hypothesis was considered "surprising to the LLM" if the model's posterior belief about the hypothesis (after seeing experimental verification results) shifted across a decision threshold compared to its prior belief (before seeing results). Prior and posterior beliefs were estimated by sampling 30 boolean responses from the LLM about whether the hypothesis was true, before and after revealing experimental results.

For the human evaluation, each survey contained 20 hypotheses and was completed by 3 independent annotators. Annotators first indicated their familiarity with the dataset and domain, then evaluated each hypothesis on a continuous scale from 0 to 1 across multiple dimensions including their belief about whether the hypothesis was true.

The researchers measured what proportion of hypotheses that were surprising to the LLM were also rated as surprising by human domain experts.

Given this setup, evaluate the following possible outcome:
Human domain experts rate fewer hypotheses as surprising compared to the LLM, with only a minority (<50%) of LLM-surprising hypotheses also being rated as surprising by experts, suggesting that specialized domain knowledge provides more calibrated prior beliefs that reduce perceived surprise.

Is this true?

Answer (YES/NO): NO